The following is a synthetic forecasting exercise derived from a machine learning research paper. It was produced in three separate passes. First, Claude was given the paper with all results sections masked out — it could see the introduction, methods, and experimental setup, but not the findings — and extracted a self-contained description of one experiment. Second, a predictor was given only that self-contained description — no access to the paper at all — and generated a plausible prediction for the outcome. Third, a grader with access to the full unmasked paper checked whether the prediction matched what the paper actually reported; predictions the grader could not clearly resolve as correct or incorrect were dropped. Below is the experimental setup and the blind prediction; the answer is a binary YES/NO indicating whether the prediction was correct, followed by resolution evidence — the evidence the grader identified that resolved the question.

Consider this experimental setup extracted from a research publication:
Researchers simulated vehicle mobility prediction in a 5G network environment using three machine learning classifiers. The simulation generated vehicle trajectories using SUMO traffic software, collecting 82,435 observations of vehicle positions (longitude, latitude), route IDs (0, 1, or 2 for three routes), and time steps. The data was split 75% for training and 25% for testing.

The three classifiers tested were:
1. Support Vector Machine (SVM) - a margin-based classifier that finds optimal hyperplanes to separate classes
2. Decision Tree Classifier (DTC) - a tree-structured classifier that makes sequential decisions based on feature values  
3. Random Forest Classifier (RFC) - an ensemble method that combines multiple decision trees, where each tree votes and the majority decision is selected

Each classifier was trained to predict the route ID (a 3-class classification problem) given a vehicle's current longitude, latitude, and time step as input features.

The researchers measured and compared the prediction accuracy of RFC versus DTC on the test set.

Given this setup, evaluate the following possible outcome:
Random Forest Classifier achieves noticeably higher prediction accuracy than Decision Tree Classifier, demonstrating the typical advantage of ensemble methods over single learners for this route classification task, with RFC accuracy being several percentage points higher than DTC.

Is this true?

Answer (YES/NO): NO